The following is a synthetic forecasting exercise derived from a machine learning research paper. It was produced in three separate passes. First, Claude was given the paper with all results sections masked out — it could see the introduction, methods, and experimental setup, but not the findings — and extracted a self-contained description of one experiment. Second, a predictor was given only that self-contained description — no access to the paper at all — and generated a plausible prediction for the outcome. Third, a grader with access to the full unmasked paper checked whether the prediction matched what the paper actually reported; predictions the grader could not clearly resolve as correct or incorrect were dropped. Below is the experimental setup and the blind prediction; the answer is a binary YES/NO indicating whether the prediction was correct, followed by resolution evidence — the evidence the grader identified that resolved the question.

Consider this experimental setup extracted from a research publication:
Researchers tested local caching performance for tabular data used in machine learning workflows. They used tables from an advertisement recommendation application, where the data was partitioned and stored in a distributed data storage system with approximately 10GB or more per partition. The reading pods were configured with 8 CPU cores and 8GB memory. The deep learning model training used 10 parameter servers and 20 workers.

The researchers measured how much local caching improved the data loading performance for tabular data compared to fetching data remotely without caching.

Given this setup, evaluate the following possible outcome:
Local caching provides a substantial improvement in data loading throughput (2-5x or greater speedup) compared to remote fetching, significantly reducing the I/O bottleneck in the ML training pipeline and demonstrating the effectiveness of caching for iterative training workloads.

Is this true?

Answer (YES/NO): YES